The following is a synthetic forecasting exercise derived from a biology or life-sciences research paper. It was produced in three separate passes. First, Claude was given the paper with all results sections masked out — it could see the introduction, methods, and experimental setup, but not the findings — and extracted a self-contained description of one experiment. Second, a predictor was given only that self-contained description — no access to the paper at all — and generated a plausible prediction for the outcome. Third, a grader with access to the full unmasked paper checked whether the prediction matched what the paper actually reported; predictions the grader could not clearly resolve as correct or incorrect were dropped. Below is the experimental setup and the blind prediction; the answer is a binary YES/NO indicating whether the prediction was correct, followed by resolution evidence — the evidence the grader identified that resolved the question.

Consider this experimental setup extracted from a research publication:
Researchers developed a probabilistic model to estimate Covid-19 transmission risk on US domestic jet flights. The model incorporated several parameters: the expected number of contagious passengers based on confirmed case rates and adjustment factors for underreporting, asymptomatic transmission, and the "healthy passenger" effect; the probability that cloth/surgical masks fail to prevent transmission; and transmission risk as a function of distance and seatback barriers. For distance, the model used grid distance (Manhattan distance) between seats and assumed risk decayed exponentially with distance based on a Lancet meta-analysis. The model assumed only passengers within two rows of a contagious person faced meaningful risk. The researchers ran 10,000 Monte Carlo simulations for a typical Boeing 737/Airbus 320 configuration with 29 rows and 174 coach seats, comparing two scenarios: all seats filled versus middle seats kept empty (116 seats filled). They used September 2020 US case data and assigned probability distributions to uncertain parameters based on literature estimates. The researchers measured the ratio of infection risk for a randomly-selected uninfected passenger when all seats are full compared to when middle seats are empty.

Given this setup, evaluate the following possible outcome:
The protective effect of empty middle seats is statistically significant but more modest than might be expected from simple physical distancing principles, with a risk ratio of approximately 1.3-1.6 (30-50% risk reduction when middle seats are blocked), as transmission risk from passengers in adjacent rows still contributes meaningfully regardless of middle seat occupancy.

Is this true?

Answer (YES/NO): NO